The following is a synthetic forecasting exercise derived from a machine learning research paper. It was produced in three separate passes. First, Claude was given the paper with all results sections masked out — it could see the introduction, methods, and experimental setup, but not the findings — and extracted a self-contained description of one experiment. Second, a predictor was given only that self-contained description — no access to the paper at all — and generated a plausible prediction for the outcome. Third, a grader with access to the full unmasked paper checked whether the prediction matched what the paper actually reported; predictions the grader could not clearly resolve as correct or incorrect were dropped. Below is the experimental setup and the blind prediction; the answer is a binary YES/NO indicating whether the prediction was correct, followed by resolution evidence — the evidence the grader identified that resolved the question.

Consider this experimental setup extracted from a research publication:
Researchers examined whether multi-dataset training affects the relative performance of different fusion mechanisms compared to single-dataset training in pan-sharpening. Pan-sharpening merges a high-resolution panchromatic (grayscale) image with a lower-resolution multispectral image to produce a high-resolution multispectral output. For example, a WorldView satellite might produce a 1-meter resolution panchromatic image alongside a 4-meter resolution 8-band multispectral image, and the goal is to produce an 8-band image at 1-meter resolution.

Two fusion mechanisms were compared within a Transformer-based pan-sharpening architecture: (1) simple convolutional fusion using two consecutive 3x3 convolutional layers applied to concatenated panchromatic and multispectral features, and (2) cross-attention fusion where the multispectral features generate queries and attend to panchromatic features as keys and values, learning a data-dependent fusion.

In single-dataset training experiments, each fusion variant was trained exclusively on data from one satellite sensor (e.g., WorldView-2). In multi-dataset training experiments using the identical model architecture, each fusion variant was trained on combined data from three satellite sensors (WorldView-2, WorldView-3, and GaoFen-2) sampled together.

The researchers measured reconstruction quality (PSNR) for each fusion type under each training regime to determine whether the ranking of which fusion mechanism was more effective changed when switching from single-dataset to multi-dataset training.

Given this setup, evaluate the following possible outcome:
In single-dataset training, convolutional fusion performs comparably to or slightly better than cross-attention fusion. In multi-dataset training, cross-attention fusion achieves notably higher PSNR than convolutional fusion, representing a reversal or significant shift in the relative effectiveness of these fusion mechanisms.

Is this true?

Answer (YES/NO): NO